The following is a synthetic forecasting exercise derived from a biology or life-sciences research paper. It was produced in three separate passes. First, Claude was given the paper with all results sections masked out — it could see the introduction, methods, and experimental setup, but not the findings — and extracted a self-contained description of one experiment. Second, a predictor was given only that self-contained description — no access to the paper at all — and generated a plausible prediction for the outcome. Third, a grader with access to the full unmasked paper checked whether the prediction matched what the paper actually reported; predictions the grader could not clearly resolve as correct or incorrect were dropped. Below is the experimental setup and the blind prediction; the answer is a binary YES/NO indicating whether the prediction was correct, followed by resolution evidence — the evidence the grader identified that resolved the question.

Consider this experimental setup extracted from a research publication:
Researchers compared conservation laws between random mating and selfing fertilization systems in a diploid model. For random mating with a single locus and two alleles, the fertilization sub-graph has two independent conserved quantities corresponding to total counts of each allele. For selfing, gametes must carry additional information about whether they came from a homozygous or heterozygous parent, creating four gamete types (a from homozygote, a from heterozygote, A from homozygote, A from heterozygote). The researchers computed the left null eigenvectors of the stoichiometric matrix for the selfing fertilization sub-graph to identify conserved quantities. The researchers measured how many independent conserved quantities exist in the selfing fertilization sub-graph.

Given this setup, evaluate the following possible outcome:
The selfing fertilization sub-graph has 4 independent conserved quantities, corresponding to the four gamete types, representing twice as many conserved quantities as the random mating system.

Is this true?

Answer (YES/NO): NO